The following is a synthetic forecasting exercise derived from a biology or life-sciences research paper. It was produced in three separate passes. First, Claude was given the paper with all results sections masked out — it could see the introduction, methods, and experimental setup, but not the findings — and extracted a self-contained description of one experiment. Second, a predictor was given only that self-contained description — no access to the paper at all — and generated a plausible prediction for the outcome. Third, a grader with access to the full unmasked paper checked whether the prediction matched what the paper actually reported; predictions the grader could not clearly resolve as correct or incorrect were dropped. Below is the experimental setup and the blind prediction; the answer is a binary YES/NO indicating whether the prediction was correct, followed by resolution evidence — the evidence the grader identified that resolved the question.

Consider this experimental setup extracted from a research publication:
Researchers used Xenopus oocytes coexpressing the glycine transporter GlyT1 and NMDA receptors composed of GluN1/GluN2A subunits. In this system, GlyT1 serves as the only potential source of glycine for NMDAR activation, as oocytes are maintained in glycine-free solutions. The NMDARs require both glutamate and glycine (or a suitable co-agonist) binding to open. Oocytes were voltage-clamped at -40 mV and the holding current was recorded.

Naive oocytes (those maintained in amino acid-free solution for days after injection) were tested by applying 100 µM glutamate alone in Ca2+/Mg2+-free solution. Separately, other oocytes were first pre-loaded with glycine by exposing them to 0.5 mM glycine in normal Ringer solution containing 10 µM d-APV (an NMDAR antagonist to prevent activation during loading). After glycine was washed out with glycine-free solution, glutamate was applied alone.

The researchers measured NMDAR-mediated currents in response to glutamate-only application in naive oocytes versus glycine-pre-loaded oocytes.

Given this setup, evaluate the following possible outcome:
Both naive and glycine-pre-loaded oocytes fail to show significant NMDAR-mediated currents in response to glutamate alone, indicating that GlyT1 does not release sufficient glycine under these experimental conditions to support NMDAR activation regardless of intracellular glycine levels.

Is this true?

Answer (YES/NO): NO